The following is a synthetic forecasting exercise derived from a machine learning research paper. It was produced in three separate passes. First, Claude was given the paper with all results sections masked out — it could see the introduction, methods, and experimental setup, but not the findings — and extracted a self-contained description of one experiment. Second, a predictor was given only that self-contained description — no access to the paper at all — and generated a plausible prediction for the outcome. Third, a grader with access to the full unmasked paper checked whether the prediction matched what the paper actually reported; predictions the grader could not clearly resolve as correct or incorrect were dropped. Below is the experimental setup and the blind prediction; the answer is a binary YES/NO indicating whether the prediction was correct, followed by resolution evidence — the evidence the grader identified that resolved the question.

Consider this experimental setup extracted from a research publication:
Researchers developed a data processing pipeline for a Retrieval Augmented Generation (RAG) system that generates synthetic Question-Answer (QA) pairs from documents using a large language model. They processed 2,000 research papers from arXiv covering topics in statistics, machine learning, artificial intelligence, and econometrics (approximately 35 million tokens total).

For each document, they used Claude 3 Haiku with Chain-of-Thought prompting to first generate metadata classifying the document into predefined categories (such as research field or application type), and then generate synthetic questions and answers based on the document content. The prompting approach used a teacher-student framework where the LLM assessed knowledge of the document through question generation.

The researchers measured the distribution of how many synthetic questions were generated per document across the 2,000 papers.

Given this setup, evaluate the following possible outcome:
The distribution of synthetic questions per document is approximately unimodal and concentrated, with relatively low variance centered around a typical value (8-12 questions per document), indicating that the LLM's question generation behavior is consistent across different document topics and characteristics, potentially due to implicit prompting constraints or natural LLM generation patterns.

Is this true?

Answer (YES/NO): NO